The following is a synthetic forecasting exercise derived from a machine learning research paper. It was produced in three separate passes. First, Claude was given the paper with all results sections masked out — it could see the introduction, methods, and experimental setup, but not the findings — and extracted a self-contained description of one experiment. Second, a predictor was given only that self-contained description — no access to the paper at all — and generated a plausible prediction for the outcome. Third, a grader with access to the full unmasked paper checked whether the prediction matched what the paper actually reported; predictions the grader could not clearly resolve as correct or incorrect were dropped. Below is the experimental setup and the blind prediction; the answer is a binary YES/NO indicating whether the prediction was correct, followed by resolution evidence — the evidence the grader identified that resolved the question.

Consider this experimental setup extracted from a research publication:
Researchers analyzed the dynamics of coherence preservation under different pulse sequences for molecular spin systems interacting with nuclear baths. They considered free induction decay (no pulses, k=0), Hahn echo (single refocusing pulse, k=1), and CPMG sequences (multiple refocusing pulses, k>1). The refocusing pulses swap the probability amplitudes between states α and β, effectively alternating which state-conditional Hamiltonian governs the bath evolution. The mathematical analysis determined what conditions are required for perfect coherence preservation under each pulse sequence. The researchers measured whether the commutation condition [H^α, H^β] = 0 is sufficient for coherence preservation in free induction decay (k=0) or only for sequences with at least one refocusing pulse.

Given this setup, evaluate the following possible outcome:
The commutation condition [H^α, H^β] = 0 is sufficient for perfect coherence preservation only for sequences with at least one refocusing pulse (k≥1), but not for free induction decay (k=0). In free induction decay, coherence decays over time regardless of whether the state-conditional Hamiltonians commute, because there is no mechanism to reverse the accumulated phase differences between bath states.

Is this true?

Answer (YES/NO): YES